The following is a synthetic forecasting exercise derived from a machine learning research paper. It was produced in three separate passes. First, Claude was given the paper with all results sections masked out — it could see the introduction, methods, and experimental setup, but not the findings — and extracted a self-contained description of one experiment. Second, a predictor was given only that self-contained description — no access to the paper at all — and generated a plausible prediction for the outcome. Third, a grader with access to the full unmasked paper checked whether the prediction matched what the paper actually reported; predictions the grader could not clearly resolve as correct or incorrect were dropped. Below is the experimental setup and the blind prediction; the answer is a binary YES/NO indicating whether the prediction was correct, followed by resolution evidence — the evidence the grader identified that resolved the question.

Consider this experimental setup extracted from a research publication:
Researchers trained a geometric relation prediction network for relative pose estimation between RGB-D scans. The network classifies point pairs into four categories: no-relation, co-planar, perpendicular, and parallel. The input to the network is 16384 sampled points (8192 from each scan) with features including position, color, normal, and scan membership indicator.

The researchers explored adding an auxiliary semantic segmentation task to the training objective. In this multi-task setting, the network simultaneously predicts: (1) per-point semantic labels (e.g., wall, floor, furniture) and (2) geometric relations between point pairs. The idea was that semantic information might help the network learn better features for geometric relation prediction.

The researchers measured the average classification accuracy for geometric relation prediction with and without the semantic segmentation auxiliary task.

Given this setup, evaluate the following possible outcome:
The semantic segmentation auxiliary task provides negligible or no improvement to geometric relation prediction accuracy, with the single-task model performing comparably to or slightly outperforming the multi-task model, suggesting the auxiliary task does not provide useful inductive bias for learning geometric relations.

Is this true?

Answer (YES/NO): NO